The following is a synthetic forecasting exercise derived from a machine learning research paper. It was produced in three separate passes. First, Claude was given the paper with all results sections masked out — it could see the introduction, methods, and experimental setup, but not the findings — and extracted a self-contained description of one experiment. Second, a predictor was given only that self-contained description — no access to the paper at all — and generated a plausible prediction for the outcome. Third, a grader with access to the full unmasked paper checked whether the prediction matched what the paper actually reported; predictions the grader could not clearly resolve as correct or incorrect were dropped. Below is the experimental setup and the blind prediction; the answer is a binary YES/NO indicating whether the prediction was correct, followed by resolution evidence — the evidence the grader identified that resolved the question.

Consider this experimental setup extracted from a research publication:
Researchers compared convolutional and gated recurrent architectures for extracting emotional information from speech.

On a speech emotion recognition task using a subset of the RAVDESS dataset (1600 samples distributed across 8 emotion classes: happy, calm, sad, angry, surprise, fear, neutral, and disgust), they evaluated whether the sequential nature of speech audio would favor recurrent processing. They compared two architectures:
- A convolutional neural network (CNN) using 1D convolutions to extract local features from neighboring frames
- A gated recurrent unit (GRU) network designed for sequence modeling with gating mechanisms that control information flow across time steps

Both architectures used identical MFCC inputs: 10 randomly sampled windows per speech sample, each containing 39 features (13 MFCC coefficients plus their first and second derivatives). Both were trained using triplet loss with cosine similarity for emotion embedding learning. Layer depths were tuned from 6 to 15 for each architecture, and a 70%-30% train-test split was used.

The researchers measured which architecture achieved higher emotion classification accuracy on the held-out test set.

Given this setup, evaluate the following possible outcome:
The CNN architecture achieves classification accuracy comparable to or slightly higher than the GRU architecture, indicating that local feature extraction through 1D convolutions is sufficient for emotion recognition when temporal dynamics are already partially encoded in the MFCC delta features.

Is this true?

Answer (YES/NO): YES